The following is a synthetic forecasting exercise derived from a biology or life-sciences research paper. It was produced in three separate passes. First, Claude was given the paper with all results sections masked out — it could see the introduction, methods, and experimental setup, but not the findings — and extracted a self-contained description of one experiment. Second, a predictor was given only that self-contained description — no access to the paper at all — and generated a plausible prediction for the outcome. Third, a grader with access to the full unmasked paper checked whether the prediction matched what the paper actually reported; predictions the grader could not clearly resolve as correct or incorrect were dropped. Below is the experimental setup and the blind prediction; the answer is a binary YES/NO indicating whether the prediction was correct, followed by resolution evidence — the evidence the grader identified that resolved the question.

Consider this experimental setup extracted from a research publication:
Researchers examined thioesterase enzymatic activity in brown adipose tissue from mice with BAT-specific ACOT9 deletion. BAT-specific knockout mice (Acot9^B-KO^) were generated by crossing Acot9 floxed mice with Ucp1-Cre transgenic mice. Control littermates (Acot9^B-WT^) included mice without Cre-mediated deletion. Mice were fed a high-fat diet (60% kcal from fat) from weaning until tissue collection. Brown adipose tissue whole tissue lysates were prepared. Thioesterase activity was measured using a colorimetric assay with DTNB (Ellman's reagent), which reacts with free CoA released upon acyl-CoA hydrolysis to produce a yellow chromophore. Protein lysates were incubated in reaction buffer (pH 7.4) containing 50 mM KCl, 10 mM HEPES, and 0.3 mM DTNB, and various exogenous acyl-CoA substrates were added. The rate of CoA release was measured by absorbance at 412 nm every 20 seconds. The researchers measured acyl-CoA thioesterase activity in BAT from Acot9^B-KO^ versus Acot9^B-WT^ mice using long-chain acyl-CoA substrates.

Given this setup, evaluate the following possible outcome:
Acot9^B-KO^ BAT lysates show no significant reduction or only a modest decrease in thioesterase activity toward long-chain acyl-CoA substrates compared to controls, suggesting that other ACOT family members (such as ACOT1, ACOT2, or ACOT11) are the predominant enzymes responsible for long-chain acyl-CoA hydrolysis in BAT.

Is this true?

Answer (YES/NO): YES